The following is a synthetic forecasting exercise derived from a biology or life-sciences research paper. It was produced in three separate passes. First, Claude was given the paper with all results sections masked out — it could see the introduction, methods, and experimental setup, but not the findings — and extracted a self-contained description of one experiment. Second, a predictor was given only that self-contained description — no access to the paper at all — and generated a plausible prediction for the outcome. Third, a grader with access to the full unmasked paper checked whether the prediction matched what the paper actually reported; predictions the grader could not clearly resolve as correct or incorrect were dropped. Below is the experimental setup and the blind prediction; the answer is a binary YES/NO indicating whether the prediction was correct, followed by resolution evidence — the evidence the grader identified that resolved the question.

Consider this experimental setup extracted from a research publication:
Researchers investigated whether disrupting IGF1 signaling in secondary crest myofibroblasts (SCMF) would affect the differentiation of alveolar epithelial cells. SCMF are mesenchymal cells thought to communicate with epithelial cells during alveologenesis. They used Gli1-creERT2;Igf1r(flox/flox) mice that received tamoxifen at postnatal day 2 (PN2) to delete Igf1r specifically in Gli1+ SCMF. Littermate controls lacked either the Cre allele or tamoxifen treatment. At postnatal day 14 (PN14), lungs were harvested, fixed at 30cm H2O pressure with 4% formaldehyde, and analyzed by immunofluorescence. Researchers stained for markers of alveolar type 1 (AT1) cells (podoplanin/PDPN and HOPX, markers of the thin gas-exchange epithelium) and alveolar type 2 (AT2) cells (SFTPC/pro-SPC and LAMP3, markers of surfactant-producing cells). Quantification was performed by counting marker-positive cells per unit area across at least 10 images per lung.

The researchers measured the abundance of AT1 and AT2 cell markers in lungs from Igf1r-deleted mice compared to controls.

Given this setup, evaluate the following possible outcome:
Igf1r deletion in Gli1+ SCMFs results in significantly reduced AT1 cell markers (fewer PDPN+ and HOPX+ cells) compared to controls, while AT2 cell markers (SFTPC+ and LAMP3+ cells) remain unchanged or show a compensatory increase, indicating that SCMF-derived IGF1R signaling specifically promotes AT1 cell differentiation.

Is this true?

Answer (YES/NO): NO